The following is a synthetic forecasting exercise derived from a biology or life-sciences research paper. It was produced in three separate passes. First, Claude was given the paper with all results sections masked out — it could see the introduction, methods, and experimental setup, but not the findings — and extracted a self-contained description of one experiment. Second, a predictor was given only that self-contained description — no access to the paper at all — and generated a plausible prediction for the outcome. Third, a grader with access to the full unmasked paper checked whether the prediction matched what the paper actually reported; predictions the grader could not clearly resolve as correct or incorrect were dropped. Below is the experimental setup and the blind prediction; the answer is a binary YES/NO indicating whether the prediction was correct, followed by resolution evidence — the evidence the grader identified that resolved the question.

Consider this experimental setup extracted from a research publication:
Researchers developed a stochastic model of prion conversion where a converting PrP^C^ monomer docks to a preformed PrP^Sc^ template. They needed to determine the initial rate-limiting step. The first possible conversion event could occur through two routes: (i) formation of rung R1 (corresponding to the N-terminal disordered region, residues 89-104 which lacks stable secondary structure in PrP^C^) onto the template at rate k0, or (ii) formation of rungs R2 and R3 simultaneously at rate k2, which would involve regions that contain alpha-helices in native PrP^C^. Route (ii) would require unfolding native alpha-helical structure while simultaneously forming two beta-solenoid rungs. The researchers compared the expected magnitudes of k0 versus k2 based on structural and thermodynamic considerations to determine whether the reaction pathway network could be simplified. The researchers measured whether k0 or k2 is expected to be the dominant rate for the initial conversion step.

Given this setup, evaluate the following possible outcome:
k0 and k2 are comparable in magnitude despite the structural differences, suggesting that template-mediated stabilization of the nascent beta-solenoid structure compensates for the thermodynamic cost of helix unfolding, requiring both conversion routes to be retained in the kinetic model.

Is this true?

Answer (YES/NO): NO